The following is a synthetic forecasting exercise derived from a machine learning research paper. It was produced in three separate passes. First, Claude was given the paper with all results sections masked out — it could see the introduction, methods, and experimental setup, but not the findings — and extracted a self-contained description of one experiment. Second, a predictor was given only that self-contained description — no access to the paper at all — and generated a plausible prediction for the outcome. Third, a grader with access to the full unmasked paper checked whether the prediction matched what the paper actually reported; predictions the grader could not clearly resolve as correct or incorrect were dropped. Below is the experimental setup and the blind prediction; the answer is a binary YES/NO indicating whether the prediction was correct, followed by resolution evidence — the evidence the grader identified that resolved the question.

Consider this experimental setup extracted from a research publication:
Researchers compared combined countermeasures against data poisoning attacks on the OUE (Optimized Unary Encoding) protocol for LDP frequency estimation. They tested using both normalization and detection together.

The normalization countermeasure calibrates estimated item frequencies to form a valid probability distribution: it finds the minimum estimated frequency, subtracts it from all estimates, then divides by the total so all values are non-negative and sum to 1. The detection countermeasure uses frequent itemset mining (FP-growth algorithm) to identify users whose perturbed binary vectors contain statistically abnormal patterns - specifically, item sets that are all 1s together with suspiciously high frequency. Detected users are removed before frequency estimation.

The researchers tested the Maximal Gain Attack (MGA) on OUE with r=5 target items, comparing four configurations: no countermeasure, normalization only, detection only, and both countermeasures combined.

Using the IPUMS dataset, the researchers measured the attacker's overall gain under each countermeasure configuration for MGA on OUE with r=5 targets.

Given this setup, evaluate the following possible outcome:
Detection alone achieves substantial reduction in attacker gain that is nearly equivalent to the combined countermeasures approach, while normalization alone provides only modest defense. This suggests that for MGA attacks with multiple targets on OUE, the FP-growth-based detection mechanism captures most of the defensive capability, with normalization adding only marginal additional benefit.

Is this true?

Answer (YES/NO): YES